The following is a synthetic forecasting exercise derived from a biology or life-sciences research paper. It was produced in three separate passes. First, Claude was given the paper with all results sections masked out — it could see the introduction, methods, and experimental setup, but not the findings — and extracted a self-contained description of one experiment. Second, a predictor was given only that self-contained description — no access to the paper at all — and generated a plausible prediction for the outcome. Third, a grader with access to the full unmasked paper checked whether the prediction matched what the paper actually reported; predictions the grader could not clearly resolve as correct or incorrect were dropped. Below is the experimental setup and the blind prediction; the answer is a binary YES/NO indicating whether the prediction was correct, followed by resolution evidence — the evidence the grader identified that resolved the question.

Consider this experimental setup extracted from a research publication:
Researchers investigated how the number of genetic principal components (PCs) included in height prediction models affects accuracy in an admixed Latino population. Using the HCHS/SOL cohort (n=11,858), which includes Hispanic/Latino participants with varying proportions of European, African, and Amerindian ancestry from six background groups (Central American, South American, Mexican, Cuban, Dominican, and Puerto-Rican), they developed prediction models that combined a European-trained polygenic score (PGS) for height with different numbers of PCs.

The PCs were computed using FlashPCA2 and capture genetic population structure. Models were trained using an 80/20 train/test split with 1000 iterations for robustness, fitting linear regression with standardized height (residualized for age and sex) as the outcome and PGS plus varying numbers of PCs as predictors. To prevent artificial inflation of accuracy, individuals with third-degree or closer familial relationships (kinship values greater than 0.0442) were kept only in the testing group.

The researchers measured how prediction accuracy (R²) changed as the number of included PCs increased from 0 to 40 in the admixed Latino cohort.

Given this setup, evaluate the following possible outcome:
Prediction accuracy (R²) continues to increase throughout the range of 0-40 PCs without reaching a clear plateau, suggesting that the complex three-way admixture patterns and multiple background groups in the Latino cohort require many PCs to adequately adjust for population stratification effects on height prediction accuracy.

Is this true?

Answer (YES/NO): NO